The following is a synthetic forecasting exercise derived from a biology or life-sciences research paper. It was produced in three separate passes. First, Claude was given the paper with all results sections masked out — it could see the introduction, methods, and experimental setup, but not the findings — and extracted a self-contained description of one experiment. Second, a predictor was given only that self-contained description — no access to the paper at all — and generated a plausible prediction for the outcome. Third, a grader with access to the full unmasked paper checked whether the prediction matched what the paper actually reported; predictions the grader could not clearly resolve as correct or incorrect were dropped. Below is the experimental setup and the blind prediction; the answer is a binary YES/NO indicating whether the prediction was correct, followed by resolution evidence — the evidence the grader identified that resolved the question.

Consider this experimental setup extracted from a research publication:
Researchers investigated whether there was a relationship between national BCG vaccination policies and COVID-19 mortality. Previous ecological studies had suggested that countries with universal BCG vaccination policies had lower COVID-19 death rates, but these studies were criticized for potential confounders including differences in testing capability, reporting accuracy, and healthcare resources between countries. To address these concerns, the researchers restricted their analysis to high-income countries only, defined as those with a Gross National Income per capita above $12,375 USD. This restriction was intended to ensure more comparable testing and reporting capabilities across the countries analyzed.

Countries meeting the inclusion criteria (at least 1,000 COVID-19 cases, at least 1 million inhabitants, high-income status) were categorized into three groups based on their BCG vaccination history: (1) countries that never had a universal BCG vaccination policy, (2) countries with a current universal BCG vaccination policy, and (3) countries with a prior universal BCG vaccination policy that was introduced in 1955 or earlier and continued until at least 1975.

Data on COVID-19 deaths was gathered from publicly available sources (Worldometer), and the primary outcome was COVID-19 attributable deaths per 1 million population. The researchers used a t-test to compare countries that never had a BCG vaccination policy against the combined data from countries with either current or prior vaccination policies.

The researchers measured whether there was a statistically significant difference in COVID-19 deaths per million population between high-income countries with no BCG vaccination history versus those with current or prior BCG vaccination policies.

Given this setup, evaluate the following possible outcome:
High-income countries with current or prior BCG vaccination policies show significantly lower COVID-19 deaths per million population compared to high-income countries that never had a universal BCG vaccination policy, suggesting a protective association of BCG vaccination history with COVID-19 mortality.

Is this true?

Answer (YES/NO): NO